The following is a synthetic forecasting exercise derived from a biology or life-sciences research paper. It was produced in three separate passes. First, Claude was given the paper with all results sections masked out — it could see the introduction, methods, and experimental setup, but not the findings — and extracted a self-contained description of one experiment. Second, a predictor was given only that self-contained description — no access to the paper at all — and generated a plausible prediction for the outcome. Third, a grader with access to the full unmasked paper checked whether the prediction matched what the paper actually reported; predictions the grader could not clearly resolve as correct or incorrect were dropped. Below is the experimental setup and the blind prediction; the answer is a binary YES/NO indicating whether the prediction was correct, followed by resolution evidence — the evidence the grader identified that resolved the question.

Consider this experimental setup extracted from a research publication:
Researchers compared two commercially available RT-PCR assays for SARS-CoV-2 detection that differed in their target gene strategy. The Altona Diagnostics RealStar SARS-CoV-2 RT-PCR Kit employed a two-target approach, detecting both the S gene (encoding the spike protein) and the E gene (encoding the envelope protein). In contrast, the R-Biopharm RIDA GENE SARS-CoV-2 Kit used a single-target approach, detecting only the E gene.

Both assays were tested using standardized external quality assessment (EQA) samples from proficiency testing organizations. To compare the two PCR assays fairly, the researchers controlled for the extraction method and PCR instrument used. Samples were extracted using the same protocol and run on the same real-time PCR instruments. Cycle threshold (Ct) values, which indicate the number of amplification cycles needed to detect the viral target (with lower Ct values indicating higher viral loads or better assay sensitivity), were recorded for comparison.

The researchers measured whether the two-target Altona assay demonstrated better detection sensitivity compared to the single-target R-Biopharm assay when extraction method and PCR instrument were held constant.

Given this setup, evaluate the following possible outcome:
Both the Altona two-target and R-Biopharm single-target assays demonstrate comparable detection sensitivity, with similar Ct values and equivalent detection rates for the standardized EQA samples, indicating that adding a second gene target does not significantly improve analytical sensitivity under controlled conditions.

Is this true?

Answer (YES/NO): YES